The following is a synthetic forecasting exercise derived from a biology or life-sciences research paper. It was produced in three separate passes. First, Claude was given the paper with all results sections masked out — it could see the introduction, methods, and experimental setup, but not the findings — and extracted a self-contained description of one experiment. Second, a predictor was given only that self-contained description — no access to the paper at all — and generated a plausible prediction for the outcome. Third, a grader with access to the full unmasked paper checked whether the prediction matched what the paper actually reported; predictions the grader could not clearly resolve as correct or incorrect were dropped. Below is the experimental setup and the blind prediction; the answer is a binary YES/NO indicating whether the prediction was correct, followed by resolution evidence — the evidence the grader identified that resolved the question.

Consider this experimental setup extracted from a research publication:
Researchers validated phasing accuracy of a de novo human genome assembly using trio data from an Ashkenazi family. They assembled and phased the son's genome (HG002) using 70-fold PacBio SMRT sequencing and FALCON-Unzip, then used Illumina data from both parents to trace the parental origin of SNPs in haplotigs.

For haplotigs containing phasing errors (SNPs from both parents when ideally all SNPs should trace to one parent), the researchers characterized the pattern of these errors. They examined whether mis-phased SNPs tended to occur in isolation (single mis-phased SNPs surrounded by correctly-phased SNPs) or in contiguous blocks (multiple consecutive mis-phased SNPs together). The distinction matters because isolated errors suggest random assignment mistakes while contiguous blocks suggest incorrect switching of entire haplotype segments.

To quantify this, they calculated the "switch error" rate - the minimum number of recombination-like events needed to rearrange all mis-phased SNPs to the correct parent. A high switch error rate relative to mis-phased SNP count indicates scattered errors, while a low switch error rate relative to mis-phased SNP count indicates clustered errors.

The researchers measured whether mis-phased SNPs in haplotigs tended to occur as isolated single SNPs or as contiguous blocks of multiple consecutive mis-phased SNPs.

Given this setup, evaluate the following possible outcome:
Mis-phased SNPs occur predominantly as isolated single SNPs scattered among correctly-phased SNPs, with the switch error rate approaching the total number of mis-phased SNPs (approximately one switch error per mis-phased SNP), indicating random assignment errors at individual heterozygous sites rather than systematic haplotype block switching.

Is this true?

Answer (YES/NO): NO